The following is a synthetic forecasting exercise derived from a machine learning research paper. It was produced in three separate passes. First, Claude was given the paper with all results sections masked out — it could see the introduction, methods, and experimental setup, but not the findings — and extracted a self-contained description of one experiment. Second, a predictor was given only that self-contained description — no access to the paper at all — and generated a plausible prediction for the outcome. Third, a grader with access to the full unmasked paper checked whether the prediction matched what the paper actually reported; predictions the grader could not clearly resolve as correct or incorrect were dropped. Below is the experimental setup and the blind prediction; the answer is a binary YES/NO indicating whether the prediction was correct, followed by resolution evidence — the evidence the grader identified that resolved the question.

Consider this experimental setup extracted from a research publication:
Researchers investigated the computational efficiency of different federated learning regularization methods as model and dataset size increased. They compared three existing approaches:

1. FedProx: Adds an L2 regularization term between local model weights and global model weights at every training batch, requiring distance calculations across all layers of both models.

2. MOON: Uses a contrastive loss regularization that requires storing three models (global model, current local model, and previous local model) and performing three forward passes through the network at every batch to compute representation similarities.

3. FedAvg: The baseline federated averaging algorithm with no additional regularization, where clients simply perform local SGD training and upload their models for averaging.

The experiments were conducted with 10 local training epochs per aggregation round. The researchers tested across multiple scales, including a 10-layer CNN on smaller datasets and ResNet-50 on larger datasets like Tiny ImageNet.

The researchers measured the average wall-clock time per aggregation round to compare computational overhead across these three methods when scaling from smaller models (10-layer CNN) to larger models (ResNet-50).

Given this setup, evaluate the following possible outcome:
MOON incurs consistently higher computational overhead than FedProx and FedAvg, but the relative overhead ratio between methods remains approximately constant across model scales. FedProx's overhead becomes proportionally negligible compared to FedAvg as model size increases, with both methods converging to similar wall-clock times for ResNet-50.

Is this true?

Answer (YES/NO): NO